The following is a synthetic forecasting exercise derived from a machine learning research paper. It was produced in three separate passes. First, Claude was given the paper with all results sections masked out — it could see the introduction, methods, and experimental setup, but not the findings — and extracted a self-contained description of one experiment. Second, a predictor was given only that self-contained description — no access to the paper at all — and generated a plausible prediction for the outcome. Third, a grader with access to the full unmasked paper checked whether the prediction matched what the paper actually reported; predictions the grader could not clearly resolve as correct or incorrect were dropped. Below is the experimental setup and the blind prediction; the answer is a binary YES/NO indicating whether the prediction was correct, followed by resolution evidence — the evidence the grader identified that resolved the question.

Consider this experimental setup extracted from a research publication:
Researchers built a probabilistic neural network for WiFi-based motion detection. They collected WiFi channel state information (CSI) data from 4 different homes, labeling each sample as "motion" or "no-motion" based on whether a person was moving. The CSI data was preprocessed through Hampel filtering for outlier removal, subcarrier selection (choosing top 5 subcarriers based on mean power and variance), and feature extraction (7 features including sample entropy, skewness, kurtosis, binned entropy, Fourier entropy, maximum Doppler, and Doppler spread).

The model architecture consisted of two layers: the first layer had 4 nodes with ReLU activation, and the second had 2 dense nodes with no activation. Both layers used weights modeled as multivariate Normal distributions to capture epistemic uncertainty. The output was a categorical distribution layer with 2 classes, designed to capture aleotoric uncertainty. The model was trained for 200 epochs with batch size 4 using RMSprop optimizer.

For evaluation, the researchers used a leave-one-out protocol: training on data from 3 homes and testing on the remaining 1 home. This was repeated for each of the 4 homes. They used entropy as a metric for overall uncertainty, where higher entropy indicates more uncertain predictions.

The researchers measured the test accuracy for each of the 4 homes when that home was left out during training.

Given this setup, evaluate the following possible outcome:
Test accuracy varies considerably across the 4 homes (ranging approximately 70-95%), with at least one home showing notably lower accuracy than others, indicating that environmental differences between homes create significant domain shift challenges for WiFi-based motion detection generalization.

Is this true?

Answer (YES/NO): NO